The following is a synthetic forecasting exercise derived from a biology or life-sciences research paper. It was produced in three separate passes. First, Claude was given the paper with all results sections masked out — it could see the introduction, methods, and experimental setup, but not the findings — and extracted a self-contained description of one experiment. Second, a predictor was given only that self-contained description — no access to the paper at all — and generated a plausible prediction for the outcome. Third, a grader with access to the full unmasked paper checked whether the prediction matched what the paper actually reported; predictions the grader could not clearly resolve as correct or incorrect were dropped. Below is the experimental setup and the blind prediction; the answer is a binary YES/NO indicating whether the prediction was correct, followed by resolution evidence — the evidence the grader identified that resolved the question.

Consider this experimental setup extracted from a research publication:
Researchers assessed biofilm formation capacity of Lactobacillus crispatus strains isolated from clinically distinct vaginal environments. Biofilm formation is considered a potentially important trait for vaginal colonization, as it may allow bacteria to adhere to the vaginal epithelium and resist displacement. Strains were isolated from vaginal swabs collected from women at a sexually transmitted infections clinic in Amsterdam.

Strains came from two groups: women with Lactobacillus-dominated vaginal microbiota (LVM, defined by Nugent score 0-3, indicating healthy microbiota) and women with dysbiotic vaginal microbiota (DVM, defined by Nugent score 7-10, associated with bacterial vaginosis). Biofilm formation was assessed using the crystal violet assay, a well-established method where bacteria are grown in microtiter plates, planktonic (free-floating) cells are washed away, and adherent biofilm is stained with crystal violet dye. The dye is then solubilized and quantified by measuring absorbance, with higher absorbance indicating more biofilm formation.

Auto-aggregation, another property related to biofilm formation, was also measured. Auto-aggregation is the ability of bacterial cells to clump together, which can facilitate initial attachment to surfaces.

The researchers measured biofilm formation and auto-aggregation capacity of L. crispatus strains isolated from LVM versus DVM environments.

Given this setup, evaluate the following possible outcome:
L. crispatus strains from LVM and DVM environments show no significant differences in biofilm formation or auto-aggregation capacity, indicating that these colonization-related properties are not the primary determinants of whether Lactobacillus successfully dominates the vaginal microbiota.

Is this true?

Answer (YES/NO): YES